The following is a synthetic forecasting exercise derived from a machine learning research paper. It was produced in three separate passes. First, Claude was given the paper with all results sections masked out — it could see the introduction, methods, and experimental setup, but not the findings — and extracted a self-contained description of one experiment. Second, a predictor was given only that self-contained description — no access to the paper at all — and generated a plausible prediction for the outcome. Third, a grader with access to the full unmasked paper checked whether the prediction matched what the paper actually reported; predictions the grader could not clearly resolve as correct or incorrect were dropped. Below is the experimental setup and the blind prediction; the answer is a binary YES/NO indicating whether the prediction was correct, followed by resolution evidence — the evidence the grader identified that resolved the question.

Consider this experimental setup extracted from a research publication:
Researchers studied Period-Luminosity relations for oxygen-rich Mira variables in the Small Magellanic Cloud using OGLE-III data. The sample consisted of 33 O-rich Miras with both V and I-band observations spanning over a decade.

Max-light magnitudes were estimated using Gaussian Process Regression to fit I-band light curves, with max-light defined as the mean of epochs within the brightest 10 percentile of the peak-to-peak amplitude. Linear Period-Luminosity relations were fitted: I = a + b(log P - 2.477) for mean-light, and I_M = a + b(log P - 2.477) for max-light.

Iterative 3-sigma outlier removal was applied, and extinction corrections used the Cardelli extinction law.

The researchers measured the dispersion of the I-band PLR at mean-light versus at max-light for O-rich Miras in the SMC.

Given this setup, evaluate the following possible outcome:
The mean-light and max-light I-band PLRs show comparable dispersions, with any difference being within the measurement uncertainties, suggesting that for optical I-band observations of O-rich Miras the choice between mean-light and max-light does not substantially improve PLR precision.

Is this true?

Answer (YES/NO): NO